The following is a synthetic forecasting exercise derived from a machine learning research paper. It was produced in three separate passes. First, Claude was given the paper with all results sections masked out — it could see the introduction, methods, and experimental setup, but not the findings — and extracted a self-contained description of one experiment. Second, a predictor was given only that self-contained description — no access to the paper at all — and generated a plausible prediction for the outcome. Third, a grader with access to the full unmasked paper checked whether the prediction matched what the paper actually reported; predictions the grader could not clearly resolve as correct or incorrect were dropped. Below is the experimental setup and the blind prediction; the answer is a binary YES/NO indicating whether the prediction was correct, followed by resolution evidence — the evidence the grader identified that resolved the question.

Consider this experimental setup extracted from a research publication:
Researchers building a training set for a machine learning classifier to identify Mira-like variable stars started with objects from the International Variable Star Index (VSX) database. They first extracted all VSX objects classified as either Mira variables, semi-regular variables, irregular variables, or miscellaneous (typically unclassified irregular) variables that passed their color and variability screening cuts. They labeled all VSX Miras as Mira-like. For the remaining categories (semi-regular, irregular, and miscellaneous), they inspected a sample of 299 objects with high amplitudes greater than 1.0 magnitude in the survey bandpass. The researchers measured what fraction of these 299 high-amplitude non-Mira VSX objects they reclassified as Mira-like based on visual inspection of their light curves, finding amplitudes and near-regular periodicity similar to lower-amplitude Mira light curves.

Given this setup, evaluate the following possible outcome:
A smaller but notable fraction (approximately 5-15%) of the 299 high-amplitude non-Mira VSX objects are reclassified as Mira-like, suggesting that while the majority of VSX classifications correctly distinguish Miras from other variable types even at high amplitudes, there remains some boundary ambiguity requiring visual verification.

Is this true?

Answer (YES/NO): NO